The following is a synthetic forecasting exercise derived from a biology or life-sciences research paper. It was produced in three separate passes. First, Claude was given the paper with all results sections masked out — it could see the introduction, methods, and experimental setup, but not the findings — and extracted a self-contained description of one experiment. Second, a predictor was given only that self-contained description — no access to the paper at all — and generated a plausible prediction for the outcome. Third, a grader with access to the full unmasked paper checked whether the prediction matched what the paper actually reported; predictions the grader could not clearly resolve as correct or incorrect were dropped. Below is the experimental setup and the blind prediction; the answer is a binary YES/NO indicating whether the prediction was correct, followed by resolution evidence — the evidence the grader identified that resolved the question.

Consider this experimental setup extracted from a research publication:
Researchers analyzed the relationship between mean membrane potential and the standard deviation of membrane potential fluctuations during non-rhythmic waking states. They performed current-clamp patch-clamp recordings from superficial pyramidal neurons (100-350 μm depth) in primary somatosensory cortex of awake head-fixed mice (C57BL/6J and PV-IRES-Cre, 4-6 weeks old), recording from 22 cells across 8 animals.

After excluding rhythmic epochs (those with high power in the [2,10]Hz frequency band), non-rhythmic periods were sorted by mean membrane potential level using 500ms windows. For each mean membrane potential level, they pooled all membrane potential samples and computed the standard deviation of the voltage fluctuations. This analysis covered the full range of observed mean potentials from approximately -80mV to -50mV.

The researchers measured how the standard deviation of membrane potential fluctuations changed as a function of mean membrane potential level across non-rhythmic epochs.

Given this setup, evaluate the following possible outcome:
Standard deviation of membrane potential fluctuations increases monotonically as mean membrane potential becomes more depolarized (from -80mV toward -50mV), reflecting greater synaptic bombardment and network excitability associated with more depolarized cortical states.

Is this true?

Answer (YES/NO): NO